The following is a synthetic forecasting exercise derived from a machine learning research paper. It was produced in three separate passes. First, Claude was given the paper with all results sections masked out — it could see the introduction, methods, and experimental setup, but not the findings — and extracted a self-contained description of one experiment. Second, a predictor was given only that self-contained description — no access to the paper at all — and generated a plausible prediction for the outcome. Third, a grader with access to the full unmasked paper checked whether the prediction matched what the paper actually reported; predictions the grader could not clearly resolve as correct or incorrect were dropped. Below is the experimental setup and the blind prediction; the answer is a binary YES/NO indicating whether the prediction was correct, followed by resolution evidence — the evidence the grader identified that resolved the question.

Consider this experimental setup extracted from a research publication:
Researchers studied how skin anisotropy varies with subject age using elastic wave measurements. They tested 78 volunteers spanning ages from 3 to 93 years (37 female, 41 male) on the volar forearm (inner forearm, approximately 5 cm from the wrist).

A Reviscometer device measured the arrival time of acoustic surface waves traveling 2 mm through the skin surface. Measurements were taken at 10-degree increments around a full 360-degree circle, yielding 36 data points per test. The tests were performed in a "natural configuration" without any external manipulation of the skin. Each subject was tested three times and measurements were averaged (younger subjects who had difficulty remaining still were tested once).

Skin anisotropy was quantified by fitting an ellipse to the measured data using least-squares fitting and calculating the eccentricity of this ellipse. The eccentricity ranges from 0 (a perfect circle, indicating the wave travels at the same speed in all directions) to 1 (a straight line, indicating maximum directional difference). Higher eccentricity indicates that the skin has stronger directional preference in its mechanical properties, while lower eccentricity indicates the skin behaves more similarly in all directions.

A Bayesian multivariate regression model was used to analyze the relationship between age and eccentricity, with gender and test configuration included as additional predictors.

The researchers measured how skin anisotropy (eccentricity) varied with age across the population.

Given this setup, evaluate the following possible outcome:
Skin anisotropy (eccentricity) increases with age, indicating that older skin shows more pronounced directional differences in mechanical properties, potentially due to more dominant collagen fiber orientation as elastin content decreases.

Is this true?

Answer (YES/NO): YES